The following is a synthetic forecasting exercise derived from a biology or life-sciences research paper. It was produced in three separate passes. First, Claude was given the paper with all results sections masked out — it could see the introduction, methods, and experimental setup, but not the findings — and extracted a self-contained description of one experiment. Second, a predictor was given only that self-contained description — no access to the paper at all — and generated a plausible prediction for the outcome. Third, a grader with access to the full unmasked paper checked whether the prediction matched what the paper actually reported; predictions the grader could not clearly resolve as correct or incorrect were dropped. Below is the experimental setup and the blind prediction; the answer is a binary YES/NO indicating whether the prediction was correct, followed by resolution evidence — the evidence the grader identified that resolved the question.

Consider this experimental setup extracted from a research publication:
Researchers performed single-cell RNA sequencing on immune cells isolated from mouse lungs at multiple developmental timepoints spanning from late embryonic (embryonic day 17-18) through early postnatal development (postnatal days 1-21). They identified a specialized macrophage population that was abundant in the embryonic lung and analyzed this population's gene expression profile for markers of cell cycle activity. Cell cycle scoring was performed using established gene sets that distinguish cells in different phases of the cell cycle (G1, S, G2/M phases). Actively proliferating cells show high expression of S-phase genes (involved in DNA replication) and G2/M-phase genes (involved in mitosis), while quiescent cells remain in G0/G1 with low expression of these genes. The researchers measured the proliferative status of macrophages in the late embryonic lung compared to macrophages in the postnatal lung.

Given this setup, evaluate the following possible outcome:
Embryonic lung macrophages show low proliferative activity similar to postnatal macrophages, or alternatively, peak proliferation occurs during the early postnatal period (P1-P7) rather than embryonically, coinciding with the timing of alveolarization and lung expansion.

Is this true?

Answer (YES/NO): NO